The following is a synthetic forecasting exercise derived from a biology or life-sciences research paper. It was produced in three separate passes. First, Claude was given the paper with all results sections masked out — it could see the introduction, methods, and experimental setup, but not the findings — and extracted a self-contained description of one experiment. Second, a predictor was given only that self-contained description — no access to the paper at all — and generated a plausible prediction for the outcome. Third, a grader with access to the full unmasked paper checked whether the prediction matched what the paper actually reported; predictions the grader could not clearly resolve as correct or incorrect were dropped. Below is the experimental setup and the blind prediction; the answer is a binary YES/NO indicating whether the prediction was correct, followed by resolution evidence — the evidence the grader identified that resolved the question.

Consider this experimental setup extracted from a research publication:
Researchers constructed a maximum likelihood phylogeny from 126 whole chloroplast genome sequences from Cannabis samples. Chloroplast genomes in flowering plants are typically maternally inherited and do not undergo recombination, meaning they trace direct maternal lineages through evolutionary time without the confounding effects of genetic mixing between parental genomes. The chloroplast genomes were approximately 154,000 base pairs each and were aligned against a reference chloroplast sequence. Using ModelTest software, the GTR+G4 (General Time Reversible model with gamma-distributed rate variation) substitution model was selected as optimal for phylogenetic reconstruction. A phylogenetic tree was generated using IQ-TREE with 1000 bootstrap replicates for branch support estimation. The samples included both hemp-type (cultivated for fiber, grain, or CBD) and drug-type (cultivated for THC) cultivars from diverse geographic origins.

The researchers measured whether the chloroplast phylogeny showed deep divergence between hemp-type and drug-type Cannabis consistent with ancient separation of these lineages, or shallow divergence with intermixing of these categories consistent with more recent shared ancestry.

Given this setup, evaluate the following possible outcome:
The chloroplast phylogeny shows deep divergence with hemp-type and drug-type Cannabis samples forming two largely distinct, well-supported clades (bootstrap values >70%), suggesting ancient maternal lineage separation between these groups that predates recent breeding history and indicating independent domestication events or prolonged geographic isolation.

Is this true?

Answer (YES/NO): NO